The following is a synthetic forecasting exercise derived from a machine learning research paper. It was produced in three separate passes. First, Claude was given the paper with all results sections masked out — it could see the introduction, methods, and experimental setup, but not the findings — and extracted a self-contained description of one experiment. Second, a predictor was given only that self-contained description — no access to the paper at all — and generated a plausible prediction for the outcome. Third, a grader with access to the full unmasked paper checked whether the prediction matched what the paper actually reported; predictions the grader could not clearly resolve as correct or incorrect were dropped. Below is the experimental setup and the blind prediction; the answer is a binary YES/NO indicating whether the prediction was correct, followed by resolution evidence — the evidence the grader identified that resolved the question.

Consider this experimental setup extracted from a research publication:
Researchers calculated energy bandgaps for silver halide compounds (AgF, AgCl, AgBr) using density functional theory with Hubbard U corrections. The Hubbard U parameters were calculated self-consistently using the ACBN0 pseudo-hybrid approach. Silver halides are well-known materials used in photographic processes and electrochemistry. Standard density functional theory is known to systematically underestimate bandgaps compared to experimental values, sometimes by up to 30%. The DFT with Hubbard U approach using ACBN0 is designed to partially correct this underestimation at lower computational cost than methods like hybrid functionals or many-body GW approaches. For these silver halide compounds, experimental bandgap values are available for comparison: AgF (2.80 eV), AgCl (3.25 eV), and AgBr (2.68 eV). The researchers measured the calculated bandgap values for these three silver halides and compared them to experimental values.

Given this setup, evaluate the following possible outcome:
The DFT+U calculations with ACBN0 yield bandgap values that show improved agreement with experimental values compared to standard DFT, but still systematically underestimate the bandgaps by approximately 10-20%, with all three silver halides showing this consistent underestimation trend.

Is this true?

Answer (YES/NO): NO